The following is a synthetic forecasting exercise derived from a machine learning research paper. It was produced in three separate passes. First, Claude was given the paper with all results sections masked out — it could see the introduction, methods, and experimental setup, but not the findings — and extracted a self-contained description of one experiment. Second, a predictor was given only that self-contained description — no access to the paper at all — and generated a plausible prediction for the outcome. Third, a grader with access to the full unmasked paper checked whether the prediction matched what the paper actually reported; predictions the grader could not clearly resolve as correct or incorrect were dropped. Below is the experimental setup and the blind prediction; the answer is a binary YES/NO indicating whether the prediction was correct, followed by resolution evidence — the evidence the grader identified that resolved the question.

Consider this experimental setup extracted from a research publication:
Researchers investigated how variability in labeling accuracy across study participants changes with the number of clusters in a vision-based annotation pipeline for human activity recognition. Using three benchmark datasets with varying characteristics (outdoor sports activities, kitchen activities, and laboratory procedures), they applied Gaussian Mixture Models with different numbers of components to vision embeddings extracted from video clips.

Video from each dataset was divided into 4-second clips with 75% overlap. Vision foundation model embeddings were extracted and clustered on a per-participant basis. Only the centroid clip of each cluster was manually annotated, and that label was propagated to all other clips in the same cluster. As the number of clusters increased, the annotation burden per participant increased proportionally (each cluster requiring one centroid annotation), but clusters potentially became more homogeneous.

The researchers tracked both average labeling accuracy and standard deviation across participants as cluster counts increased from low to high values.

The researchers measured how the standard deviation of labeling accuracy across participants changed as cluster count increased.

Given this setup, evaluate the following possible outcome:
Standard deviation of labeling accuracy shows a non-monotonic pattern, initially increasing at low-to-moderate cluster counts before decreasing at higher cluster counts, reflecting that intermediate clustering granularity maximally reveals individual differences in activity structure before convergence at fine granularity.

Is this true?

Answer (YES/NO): NO